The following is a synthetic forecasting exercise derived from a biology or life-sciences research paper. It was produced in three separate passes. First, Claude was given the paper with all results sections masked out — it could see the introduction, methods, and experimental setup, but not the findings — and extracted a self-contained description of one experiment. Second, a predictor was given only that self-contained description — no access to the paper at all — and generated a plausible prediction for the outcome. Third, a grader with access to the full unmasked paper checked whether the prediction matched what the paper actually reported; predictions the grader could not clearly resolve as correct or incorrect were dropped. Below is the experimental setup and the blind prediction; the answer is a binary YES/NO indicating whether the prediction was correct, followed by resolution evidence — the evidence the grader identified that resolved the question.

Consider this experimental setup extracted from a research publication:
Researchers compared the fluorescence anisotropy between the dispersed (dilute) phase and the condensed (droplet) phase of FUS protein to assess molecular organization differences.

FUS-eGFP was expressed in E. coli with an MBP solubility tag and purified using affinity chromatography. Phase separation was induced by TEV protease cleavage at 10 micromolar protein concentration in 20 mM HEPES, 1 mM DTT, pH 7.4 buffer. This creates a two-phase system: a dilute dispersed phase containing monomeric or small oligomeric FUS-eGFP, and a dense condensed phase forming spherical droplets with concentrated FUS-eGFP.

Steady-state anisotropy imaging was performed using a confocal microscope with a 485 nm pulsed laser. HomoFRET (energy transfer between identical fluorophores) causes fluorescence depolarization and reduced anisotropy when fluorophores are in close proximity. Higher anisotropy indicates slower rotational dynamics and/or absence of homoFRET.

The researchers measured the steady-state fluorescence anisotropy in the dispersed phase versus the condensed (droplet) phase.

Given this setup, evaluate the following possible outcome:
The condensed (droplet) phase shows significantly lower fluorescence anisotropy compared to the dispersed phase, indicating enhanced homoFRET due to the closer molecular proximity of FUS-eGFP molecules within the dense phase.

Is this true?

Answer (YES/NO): YES